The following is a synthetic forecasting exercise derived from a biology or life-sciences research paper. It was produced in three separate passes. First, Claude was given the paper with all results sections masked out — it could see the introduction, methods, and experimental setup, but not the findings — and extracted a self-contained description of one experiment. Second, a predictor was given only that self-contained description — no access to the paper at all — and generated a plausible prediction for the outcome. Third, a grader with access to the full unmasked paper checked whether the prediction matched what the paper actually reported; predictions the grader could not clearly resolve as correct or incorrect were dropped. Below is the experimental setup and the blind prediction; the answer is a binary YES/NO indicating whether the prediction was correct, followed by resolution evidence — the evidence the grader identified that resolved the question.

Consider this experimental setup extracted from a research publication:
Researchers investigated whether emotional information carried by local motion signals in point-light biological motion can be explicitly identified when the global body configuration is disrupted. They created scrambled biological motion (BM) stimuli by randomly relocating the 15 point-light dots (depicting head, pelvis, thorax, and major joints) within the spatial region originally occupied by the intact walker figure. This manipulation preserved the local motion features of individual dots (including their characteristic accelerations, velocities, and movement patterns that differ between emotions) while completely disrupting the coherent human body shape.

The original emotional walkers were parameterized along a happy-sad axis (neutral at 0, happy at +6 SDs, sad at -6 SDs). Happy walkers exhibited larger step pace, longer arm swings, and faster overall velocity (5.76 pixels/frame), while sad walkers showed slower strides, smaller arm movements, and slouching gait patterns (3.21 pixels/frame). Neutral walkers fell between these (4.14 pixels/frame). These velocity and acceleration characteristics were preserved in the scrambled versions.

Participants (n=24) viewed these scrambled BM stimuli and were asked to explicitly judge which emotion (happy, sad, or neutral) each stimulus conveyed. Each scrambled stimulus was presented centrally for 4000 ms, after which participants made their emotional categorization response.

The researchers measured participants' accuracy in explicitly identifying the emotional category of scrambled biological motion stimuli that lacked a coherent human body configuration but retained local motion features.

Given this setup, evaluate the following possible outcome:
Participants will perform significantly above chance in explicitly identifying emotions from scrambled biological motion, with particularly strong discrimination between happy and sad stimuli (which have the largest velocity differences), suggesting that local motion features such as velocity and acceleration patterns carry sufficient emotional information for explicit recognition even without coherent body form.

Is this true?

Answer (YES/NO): NO